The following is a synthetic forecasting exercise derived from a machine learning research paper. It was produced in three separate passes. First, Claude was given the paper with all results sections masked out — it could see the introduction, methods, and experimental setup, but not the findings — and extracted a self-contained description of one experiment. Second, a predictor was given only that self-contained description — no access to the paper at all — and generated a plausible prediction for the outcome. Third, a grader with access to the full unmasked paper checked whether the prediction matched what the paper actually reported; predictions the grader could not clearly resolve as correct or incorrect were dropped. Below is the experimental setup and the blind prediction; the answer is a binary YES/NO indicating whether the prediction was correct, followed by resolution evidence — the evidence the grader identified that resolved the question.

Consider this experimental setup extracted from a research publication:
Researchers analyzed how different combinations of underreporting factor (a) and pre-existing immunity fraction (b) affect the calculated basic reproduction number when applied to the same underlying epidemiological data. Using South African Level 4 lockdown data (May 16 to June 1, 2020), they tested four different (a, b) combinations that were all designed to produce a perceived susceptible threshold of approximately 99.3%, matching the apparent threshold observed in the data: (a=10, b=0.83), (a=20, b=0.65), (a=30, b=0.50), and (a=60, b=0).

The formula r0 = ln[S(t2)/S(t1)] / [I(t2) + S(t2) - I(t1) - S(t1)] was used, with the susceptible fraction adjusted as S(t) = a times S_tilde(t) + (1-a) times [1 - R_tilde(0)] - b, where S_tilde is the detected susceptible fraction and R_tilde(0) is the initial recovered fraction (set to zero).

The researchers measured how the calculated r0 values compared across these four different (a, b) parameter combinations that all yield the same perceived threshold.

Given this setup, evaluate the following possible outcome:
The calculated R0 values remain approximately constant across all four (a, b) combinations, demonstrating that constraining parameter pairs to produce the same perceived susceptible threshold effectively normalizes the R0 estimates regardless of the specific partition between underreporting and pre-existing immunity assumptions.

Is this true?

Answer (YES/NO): NO